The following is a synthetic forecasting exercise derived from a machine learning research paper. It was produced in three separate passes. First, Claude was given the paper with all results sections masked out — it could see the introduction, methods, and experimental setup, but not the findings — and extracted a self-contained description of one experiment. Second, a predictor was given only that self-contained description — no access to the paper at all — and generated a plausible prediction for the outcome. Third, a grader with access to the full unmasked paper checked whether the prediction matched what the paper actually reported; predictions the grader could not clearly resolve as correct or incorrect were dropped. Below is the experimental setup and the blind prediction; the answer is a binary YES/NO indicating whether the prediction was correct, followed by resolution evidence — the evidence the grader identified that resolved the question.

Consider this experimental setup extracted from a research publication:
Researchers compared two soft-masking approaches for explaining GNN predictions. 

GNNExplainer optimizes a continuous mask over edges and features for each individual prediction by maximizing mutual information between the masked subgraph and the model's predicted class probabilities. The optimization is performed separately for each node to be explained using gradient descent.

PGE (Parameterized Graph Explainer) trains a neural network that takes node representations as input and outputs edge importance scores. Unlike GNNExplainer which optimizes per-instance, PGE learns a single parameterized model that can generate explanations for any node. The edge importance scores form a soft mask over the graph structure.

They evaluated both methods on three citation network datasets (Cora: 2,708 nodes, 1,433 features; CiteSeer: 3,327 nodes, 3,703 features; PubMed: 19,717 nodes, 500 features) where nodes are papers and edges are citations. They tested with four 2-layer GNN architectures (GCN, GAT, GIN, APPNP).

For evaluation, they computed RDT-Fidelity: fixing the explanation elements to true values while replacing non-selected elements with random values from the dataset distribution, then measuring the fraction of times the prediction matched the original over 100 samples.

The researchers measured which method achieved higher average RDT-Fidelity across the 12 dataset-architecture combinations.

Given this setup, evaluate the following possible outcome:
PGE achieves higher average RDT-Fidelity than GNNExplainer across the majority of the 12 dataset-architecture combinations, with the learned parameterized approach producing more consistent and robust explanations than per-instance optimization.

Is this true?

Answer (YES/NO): NO